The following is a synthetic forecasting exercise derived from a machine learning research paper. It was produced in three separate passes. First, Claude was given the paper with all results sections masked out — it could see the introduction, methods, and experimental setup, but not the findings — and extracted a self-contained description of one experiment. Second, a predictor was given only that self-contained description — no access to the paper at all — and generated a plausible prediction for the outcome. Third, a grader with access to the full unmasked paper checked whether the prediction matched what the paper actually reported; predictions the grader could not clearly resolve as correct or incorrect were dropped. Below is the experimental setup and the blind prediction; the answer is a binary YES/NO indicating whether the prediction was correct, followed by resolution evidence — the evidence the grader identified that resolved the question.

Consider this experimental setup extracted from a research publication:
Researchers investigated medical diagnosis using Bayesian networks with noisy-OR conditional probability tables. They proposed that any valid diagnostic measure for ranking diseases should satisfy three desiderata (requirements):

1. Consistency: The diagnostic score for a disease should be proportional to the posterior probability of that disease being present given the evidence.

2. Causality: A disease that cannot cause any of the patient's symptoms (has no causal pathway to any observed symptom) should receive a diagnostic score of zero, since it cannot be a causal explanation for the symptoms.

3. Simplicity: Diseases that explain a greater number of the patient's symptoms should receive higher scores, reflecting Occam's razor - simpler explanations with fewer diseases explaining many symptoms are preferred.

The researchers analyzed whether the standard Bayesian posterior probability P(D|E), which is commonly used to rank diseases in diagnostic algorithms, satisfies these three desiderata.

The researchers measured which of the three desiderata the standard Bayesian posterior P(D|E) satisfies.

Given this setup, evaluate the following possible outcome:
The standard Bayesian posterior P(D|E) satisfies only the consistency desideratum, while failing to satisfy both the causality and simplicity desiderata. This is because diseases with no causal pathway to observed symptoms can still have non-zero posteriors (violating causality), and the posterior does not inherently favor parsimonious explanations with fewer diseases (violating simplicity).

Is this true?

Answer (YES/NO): YES